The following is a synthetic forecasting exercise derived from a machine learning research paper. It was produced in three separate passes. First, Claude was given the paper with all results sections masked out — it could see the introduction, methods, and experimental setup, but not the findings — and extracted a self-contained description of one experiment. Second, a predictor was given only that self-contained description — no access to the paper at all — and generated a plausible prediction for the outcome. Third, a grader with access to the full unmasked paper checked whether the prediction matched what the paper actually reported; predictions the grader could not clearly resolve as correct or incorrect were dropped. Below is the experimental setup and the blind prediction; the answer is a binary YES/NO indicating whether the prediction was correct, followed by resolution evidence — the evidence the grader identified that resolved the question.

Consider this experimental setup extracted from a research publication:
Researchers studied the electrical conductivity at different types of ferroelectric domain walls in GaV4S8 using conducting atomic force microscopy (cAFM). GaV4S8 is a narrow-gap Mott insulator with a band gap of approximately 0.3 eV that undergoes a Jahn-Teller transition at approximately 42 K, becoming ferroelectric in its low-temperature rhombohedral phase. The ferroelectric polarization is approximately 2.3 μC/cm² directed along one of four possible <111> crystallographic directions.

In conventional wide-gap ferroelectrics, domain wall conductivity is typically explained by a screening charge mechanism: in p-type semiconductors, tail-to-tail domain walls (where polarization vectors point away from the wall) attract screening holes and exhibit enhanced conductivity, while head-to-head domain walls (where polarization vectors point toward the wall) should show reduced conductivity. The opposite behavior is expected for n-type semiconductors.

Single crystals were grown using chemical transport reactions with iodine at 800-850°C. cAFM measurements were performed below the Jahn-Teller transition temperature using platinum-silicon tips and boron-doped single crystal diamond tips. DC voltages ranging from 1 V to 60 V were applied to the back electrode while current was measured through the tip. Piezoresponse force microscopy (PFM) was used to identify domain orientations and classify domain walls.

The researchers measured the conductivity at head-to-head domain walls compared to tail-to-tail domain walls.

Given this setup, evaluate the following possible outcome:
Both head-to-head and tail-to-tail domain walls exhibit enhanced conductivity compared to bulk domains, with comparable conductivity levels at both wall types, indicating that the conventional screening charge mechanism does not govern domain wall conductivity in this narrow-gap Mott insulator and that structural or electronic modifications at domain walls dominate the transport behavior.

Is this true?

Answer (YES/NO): YES